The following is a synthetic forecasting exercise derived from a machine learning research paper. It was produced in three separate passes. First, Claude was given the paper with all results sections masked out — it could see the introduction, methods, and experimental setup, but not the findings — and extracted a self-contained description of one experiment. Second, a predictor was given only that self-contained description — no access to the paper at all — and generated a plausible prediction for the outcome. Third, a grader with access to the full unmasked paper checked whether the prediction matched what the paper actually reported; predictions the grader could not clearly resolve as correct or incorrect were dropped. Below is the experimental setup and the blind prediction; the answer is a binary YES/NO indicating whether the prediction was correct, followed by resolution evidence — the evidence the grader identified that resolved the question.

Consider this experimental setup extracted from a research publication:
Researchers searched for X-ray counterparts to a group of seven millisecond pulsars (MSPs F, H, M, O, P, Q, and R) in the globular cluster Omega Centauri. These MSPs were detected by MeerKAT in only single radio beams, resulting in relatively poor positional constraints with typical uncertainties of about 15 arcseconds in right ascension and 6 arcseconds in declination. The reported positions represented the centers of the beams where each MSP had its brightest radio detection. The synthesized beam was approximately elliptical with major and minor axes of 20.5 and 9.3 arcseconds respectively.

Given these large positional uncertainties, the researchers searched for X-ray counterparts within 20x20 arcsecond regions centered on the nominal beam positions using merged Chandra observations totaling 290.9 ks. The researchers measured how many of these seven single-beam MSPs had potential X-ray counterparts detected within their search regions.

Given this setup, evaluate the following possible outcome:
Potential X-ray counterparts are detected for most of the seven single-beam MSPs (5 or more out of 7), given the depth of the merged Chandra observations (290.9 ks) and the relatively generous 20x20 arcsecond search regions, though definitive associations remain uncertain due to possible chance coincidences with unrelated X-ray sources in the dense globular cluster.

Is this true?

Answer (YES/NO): NO